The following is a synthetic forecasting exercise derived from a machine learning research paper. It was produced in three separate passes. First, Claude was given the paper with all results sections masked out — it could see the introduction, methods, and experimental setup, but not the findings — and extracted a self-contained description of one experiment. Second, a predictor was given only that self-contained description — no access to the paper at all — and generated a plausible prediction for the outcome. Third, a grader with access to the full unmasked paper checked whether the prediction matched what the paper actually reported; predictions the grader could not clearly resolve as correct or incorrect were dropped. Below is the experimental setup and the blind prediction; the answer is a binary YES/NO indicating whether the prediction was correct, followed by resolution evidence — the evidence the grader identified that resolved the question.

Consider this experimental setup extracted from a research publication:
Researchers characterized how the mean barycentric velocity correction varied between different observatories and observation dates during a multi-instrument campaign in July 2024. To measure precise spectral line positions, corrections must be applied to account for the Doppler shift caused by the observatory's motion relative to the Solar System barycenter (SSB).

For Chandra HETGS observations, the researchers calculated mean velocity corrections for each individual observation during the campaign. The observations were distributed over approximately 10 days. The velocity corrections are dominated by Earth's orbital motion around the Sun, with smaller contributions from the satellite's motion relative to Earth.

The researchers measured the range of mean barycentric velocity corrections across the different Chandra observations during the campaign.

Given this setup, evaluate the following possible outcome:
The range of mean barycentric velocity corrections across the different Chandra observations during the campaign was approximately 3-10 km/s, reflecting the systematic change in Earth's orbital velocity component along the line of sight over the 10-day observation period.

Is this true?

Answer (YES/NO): NO